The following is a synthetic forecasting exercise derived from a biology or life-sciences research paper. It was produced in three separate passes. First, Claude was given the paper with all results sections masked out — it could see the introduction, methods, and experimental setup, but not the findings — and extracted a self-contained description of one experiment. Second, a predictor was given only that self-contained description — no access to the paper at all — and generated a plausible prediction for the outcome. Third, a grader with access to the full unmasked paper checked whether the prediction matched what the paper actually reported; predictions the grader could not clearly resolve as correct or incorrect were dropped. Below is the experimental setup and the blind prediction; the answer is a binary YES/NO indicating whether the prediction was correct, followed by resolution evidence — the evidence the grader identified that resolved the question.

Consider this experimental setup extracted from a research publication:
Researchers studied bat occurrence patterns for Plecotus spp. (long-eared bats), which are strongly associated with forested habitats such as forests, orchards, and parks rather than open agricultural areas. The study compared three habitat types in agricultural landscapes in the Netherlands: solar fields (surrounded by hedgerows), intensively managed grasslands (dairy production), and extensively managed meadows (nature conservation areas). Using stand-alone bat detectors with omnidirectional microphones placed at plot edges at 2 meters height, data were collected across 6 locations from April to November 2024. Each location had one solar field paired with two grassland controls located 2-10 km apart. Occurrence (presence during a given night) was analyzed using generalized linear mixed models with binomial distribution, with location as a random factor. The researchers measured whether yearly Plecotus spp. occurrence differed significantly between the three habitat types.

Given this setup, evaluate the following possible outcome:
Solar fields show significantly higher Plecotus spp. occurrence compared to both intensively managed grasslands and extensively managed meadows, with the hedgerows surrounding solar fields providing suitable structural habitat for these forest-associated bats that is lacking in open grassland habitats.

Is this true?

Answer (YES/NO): NO